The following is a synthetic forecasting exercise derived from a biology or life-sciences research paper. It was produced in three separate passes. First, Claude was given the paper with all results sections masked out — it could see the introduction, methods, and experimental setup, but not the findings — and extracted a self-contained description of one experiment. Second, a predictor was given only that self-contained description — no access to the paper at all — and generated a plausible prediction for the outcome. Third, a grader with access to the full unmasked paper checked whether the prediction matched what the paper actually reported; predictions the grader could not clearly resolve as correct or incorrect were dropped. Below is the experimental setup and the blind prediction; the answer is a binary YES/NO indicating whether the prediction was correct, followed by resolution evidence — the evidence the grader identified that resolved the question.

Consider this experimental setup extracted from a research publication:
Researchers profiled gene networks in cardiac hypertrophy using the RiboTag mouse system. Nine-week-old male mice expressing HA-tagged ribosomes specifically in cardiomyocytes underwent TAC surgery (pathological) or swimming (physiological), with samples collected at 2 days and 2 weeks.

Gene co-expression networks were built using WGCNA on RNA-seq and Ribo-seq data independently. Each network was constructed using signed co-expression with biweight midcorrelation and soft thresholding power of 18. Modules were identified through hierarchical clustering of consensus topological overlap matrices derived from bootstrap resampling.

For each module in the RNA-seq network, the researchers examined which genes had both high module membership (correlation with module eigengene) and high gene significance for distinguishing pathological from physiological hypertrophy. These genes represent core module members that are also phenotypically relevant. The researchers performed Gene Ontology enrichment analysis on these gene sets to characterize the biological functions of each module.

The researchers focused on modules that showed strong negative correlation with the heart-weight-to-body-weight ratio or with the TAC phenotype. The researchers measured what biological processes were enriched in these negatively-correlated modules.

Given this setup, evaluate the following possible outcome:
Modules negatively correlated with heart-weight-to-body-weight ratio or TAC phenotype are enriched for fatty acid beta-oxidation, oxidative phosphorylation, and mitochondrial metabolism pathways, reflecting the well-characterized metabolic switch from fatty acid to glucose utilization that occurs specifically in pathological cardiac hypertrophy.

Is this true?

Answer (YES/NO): YES